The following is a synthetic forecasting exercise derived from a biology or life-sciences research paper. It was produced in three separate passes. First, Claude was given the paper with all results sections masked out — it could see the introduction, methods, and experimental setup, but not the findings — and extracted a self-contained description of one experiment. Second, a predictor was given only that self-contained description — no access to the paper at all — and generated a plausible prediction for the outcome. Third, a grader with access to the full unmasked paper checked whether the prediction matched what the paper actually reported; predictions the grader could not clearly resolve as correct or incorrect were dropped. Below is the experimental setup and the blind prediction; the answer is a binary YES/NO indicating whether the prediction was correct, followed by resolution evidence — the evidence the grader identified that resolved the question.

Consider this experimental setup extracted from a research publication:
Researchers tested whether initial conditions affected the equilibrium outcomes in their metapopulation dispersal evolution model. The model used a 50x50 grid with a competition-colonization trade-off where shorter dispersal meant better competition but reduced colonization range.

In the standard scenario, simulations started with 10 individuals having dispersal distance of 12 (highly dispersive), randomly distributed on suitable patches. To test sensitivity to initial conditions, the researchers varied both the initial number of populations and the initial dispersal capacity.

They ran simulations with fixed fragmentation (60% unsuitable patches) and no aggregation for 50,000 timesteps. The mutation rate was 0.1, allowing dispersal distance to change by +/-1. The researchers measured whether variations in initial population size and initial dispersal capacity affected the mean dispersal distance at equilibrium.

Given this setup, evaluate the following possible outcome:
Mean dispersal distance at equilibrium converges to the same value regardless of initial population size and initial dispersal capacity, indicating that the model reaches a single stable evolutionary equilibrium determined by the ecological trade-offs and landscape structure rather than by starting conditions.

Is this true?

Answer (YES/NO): YES